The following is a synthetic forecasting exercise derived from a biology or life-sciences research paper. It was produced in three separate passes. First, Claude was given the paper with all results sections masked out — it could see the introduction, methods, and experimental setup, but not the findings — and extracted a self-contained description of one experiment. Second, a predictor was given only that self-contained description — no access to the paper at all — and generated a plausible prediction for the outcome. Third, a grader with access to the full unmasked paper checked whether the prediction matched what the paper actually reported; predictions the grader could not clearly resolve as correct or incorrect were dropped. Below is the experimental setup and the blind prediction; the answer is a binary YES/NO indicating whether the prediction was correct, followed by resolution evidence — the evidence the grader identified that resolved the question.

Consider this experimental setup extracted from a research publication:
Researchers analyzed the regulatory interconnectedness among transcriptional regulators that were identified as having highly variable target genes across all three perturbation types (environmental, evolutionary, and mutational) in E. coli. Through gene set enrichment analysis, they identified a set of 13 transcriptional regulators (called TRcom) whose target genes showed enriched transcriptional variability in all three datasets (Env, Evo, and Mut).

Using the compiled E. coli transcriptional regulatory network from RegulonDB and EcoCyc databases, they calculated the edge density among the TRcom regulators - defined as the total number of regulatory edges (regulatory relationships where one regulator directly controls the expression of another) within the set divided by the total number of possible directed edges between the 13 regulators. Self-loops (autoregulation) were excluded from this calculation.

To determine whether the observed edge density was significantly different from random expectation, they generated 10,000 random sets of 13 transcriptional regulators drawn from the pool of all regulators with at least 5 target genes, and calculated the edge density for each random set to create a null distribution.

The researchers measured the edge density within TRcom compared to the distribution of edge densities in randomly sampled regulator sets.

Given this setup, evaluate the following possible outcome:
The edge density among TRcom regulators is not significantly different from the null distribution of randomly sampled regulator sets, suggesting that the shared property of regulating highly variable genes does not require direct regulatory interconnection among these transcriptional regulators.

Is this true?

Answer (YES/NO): NO